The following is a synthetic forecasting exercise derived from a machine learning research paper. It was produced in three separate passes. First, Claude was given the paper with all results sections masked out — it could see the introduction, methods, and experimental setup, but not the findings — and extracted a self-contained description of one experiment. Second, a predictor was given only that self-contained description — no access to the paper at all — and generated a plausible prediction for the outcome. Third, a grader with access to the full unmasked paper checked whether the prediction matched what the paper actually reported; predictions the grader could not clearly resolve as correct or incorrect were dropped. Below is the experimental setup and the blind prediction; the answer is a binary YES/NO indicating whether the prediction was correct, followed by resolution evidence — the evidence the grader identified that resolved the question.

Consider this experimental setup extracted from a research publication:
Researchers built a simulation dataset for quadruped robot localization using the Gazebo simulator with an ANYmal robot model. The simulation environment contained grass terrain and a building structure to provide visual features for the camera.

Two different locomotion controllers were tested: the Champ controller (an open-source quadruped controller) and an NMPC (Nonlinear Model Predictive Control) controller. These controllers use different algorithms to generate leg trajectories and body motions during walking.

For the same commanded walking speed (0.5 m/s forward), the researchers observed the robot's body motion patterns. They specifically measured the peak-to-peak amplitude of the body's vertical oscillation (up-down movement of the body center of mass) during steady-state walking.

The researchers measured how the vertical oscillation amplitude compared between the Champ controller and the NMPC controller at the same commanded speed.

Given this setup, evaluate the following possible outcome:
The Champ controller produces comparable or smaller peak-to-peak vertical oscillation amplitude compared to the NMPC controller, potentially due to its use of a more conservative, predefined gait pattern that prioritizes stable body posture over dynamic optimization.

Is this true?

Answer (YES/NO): YES